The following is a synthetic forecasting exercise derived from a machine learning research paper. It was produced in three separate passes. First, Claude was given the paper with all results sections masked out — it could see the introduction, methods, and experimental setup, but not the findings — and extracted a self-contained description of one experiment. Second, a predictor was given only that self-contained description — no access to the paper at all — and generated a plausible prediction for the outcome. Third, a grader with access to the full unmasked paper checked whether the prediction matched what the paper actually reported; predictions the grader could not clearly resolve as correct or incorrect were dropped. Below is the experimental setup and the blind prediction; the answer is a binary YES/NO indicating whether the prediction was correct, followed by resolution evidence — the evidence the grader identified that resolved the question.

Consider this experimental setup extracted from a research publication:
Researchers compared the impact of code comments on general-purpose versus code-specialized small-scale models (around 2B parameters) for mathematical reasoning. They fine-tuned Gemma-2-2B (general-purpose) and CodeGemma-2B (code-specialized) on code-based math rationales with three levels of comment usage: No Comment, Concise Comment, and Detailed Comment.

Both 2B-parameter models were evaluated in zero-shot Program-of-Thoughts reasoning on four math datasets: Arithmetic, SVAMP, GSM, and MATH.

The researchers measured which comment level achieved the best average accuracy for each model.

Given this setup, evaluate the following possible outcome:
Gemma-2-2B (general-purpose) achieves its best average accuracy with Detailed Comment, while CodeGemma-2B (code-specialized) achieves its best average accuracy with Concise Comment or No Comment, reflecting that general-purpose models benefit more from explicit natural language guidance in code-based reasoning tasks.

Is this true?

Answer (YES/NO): NO